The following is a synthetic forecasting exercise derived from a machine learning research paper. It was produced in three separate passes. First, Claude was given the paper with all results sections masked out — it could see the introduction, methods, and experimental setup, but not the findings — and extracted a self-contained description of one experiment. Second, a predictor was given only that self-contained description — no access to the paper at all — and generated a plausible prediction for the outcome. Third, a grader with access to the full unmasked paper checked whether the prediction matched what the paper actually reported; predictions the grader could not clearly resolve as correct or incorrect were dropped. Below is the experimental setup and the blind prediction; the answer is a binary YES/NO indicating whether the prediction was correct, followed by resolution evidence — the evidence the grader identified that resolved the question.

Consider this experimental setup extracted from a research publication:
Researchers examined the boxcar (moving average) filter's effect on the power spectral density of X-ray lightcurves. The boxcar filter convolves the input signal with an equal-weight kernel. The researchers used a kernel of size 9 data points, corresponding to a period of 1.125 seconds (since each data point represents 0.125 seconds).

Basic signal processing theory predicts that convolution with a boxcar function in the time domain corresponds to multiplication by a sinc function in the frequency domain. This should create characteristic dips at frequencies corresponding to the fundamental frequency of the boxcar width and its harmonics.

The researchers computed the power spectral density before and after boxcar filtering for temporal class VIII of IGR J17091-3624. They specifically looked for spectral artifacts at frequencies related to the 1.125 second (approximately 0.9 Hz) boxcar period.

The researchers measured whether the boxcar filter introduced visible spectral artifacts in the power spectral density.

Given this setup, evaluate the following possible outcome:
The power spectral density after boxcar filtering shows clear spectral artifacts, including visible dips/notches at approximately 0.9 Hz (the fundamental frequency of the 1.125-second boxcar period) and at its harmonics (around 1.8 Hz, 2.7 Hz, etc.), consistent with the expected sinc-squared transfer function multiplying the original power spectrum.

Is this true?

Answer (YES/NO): YES